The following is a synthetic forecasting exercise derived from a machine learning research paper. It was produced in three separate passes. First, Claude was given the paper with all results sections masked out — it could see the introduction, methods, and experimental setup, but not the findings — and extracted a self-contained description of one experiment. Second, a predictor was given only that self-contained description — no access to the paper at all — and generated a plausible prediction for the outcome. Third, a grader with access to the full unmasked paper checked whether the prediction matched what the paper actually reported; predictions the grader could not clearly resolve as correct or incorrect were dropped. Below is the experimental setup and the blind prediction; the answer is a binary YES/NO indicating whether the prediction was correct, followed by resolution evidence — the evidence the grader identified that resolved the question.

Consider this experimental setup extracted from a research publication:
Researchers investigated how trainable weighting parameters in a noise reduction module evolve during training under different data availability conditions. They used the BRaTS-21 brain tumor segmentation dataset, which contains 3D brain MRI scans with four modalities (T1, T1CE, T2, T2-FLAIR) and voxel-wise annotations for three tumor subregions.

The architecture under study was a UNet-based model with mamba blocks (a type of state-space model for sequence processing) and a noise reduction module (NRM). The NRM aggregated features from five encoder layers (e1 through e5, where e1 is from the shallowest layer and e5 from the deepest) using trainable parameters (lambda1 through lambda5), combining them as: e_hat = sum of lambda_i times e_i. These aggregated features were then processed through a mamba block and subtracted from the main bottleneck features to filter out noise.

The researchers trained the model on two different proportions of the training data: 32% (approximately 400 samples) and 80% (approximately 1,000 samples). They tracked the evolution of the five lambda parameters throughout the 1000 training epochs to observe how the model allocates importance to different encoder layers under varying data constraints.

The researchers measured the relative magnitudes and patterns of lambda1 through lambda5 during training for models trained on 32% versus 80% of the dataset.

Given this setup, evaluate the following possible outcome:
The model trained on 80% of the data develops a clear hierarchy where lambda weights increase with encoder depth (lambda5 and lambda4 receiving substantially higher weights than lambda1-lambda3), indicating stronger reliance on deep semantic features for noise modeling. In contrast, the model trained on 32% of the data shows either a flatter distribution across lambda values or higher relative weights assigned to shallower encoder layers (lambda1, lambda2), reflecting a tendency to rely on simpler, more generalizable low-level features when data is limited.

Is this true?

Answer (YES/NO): NO